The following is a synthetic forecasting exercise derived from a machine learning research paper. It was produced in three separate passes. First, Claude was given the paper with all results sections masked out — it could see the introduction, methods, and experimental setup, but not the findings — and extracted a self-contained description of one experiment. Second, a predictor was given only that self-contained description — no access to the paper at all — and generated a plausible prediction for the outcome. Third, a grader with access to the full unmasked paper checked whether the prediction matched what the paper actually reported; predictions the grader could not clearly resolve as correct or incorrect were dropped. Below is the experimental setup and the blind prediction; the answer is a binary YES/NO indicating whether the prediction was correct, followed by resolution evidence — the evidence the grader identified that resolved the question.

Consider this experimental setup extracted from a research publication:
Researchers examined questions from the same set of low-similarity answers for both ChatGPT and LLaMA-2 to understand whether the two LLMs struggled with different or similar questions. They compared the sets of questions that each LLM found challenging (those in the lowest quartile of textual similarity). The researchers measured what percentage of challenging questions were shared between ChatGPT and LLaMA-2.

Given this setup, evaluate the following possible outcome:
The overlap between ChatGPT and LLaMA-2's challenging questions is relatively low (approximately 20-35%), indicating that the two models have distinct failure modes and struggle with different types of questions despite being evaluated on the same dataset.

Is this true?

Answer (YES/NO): NO